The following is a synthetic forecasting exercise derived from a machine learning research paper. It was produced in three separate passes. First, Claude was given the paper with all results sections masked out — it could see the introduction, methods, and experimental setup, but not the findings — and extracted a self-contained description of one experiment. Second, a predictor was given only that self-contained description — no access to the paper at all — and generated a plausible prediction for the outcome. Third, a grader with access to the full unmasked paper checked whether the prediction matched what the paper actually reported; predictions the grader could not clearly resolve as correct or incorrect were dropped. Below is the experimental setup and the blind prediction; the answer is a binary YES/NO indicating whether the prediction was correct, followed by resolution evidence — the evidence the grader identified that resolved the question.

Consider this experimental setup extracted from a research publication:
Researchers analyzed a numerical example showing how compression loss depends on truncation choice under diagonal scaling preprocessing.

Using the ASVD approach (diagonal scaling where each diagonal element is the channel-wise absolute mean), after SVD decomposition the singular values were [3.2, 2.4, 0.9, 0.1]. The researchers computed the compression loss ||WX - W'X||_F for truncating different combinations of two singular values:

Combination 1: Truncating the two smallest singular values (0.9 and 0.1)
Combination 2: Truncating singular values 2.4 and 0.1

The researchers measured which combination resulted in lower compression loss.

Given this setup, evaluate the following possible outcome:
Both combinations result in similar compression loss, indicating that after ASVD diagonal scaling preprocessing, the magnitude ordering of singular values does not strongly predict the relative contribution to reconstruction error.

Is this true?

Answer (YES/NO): NO